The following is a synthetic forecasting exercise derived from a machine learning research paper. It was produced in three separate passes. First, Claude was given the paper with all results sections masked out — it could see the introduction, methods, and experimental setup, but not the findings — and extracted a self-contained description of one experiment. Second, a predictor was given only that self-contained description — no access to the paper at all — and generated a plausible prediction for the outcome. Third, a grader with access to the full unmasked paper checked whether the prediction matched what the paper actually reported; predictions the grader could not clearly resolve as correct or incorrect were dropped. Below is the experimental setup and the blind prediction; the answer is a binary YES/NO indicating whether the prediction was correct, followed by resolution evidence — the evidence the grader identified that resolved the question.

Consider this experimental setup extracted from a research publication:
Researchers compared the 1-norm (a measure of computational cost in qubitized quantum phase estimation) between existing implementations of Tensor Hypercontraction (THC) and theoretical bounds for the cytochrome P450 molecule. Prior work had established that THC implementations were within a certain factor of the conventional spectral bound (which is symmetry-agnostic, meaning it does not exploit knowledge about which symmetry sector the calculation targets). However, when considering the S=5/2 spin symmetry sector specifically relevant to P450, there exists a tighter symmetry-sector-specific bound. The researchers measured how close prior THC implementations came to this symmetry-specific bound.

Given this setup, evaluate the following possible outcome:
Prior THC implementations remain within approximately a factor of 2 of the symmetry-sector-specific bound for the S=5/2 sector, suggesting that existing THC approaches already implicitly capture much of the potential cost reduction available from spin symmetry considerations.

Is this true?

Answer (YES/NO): NO